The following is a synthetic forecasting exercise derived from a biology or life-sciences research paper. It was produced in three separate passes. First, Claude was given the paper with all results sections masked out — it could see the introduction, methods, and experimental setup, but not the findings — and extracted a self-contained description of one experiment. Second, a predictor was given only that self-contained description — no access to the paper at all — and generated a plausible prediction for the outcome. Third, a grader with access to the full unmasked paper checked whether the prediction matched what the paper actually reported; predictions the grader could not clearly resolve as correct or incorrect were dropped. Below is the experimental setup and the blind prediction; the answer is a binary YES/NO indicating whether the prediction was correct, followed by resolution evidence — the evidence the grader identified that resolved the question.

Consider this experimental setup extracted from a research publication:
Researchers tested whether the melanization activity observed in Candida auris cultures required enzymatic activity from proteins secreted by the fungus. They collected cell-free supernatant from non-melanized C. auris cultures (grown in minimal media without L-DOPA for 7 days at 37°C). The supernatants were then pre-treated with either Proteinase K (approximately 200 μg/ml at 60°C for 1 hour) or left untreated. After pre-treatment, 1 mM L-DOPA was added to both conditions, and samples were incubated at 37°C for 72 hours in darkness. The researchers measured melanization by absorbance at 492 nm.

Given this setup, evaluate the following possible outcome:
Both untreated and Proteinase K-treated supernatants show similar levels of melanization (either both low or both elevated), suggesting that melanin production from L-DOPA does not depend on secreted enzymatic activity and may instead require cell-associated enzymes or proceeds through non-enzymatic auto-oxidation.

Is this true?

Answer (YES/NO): YES